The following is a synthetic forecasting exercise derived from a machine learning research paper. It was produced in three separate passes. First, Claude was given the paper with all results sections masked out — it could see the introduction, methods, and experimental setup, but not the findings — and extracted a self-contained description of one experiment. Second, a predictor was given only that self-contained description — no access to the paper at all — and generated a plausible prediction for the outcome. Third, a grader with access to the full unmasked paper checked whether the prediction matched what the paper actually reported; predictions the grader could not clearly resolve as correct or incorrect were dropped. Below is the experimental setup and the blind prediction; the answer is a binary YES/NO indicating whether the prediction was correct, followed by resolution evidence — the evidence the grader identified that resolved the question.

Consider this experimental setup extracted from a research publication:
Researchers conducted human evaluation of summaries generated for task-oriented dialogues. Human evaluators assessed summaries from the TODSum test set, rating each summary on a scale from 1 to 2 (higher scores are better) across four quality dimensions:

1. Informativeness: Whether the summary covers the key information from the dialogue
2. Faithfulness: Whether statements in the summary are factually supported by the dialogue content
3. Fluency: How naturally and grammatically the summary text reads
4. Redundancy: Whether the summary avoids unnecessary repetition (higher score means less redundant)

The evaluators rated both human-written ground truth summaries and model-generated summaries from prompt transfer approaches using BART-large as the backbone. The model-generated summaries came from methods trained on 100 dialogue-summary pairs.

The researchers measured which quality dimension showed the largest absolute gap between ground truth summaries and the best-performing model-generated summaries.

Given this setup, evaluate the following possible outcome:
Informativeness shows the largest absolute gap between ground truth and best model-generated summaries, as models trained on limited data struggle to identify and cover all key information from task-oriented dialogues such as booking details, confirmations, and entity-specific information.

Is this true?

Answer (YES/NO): NO